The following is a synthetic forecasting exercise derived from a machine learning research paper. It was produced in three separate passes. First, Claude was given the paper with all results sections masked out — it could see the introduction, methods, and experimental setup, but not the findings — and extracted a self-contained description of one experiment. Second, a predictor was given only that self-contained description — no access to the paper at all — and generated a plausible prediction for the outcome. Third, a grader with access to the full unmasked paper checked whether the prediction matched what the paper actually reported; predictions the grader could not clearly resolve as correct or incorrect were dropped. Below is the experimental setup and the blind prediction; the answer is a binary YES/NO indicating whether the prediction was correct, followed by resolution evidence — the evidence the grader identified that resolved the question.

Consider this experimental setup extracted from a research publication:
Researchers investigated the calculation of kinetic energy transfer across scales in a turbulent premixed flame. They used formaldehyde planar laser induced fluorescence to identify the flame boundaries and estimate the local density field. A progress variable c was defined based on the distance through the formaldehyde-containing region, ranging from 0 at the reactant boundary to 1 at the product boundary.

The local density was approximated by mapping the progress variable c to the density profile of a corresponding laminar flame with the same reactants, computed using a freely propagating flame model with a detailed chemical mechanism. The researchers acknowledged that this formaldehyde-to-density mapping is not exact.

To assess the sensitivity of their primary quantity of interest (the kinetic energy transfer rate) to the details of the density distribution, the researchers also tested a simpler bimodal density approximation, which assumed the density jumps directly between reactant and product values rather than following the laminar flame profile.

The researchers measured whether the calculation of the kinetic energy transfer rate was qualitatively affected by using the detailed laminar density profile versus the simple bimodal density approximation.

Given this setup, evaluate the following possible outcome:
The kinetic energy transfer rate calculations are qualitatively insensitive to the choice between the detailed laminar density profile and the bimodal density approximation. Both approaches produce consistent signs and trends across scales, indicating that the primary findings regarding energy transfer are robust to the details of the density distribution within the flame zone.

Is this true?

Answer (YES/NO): YES